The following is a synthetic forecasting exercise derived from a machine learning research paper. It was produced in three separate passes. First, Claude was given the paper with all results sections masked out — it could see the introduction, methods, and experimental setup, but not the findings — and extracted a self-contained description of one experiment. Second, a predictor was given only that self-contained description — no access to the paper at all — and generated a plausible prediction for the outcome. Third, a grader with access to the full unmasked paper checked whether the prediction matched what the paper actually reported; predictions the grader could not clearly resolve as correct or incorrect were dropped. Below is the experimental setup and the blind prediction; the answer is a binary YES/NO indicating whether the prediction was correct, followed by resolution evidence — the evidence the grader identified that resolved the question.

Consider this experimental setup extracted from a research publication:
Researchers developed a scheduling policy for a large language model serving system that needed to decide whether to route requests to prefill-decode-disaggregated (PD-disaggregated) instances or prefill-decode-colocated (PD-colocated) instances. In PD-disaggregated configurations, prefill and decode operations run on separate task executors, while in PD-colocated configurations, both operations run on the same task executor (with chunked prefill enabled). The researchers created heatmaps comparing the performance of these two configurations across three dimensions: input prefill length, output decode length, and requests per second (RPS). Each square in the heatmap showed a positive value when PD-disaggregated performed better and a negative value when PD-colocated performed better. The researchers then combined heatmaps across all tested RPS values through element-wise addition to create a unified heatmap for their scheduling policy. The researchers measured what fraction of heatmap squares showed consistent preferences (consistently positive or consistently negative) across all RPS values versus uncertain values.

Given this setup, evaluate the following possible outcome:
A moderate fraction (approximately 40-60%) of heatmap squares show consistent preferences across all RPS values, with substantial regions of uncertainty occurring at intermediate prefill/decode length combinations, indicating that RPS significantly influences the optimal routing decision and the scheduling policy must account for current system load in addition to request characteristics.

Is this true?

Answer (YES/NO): NO